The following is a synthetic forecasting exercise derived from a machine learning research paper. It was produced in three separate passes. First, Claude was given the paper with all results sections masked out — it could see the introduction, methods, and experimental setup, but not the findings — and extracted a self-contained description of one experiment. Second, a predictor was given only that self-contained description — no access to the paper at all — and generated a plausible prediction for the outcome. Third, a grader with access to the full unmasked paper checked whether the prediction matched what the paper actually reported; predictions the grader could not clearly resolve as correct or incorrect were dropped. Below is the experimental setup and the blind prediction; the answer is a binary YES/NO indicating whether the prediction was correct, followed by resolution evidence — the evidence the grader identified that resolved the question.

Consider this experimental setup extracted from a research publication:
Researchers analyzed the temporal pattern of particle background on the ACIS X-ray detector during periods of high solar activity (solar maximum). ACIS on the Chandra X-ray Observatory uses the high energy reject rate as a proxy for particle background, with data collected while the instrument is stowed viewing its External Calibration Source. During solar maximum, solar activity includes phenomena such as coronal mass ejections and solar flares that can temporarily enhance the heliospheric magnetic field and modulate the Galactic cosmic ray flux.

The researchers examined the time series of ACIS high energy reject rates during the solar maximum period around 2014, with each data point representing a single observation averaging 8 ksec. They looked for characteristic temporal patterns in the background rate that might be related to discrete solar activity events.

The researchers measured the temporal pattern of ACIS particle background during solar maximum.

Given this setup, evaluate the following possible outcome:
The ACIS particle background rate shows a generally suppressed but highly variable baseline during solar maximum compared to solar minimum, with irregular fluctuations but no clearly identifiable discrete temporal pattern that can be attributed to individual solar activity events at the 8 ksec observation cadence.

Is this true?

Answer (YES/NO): NO